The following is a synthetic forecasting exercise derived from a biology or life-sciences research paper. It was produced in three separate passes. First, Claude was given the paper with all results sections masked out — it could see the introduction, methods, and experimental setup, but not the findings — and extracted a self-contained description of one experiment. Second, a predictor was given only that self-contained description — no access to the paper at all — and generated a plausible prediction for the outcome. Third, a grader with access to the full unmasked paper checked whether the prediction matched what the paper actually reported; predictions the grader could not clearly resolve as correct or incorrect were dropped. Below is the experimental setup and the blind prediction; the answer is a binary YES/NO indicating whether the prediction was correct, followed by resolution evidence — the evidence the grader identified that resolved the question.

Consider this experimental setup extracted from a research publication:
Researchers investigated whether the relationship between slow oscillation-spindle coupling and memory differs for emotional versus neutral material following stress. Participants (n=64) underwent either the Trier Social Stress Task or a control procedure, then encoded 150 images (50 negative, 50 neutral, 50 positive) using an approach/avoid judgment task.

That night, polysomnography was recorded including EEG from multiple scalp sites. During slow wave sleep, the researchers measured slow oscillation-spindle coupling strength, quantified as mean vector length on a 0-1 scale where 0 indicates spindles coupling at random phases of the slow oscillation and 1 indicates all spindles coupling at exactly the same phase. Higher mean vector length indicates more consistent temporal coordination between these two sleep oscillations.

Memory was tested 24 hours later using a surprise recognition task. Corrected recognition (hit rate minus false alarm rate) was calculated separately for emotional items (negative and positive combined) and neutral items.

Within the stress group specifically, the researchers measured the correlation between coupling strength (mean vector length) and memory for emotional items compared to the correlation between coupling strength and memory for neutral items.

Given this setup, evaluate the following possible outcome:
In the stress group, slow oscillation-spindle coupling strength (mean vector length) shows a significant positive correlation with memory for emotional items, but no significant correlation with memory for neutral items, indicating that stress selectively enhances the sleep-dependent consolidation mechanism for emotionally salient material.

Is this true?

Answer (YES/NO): NO